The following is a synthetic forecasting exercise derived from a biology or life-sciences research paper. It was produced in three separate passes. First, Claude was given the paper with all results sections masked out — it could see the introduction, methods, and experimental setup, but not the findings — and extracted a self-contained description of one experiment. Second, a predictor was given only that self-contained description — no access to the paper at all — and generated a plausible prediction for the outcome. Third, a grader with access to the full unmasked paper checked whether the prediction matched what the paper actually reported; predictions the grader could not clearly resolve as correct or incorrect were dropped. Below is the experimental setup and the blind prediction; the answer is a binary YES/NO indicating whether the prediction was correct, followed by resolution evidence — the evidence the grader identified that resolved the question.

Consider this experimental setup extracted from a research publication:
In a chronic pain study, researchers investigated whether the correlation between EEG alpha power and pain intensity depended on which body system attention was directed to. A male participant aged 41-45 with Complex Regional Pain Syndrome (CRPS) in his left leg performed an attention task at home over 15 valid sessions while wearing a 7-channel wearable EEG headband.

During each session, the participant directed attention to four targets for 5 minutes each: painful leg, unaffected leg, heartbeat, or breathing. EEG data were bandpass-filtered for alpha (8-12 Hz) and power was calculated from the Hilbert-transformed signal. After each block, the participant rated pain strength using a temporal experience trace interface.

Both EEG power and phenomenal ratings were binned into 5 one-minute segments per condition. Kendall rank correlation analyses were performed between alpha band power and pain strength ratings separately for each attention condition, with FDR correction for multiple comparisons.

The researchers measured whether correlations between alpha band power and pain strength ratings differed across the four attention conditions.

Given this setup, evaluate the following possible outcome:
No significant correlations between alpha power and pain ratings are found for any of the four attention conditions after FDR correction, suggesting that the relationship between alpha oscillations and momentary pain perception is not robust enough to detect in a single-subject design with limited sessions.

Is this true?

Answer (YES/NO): NO